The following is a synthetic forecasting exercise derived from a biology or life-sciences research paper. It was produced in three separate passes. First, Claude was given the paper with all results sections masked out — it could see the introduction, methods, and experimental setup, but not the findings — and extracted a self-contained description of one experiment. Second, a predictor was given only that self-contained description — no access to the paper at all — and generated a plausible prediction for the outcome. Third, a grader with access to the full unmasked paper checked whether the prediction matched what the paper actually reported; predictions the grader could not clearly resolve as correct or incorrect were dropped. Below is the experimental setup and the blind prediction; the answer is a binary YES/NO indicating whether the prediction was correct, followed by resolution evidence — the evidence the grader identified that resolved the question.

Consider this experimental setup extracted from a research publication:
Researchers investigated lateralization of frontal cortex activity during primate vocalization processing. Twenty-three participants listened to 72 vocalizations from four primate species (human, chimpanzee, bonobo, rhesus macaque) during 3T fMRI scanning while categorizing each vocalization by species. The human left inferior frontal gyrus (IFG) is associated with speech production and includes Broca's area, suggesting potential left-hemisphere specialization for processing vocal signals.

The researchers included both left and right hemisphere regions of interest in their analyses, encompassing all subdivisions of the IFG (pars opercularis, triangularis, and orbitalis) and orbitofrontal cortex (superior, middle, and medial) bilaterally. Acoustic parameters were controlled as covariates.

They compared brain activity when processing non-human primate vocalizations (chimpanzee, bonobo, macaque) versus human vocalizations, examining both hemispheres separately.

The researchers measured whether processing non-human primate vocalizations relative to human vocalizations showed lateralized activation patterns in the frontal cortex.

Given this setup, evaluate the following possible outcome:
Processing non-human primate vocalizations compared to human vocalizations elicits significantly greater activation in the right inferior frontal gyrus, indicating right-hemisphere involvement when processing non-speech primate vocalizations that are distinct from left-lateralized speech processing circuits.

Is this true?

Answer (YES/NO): NO